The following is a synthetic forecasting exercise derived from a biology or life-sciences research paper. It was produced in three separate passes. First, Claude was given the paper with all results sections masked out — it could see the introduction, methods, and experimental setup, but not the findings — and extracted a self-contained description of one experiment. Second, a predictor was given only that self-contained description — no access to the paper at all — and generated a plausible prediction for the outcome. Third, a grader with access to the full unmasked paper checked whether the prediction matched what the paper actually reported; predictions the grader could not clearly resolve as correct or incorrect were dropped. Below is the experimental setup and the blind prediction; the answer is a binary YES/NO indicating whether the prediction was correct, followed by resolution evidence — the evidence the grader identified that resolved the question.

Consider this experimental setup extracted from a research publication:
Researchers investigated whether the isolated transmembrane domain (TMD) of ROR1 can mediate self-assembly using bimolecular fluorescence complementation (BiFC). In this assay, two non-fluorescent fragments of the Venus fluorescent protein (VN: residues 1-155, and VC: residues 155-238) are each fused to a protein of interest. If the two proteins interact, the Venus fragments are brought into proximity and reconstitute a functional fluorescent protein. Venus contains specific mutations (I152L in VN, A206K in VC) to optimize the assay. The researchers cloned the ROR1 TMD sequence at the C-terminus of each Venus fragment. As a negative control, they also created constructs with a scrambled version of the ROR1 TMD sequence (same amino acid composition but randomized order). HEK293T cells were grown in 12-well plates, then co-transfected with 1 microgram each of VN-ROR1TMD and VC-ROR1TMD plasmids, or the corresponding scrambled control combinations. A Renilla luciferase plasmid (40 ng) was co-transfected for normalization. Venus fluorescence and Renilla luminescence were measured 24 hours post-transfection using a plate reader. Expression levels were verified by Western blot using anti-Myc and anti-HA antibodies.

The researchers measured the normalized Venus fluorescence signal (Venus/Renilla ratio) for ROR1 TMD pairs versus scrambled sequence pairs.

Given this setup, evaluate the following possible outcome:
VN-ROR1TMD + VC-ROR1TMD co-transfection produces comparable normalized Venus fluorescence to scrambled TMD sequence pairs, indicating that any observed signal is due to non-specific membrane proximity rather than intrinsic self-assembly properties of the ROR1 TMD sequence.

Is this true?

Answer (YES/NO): NO